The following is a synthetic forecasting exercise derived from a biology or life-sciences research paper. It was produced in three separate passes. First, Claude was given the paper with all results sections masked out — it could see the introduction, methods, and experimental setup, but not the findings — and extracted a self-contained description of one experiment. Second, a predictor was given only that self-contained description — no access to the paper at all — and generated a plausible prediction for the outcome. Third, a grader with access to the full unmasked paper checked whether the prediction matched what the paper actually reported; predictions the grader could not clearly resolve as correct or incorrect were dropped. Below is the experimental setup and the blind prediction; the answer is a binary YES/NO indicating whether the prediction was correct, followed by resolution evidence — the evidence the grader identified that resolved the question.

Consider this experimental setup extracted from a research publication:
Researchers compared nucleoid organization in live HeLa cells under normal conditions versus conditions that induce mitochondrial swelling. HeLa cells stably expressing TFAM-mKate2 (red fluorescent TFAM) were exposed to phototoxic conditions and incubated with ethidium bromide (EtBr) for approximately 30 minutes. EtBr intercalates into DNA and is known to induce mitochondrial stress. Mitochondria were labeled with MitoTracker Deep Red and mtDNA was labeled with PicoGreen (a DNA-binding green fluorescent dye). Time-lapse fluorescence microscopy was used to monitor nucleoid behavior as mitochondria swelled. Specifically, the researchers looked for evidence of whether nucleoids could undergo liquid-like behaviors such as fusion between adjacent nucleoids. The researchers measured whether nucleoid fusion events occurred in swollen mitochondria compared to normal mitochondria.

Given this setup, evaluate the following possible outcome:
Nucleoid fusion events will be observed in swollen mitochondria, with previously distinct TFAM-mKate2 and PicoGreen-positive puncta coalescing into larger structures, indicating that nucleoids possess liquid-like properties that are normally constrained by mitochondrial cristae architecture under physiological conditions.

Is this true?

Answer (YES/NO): NO